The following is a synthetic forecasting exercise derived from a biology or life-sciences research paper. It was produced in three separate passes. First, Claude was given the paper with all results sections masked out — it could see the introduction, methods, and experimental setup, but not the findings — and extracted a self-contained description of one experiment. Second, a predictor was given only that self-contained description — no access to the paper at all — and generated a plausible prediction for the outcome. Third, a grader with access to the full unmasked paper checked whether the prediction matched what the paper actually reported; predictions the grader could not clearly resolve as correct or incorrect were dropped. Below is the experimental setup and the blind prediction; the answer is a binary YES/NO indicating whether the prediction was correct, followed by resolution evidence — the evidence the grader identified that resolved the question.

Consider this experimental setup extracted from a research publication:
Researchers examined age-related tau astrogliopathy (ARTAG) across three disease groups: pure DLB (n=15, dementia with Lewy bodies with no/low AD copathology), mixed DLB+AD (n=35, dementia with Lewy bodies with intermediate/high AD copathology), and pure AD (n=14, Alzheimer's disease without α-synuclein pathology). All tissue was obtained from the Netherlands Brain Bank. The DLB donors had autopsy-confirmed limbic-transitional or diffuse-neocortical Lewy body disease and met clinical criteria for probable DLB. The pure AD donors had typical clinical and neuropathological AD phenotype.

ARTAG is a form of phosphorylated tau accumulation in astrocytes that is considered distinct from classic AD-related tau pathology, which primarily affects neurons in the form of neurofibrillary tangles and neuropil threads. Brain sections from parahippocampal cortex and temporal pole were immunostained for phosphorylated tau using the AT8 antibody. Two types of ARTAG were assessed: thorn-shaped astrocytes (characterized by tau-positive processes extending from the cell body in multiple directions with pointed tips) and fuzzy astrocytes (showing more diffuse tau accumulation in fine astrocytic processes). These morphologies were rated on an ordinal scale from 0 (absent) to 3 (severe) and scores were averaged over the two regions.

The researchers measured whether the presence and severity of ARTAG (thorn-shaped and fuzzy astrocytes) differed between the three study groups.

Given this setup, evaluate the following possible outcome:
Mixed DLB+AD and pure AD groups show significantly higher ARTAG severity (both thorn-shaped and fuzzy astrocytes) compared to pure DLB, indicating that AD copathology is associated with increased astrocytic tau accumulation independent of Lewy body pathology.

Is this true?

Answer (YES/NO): NO